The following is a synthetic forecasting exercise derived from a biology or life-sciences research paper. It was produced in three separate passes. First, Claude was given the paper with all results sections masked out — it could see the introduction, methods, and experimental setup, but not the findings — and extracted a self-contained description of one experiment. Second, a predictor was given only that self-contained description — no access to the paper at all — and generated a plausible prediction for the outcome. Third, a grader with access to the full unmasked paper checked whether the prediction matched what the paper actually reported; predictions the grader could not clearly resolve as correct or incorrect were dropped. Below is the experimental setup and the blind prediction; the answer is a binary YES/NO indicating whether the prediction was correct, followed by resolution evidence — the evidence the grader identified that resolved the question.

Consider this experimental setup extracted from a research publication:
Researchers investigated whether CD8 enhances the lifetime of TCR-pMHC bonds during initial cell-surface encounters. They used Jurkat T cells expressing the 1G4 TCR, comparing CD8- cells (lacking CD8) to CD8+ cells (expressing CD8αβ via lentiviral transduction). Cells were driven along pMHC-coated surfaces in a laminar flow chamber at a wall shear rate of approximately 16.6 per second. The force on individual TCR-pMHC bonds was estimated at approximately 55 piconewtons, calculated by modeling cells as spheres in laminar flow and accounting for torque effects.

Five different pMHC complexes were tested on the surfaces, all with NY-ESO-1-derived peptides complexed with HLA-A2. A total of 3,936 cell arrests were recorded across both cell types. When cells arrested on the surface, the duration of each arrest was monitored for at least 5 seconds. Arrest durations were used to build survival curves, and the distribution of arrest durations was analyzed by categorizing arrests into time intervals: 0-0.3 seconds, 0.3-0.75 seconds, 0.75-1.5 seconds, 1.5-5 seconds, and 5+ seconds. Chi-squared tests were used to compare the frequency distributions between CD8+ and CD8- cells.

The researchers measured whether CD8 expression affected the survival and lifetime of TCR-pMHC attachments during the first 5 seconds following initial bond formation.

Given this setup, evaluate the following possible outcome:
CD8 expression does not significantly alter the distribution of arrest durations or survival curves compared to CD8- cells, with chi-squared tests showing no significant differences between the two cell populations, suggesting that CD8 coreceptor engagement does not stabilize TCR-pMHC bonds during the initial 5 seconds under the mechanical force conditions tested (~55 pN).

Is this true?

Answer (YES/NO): NO